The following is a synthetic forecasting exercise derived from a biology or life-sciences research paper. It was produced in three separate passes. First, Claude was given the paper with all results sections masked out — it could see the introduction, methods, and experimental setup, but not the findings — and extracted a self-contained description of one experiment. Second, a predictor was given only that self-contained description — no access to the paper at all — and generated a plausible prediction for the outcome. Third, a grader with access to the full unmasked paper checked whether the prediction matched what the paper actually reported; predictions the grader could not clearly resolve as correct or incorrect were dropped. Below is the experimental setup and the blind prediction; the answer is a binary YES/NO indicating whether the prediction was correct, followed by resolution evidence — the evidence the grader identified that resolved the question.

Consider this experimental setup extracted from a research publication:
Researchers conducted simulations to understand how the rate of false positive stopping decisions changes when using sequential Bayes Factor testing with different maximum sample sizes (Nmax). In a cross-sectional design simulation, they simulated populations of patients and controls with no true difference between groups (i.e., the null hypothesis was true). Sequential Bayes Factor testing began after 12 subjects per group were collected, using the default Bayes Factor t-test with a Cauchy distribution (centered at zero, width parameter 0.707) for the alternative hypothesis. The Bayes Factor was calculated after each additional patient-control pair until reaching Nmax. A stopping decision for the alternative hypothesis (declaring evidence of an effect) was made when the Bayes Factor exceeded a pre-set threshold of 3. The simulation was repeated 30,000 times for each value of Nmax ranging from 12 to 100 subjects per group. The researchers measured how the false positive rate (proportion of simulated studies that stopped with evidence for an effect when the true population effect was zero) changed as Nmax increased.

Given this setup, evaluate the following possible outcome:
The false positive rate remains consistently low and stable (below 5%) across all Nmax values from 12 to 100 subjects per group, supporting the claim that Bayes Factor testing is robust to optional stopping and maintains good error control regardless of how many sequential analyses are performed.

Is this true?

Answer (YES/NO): NO